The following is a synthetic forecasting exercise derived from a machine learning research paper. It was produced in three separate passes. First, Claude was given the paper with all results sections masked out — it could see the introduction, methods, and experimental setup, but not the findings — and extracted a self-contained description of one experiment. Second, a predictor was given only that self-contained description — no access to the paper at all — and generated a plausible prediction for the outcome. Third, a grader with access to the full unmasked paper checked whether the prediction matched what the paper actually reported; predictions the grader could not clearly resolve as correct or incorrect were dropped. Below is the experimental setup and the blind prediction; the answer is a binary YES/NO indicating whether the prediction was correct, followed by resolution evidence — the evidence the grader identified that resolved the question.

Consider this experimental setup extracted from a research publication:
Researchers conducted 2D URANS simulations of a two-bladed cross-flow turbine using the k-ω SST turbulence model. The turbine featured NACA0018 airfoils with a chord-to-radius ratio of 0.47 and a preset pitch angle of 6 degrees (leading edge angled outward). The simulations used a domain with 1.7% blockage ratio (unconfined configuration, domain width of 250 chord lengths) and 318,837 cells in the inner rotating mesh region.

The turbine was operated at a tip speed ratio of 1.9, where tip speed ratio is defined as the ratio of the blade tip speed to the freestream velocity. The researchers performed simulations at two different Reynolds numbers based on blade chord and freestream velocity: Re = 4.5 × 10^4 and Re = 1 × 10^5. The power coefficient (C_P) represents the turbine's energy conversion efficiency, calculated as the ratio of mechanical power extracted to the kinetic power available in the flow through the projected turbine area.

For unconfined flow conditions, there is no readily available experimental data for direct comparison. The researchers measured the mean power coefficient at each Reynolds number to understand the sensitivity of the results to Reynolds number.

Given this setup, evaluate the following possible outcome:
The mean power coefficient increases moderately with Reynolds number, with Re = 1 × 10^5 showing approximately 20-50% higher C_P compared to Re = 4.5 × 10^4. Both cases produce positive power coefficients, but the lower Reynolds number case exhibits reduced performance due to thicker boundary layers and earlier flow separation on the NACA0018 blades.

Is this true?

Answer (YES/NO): YES